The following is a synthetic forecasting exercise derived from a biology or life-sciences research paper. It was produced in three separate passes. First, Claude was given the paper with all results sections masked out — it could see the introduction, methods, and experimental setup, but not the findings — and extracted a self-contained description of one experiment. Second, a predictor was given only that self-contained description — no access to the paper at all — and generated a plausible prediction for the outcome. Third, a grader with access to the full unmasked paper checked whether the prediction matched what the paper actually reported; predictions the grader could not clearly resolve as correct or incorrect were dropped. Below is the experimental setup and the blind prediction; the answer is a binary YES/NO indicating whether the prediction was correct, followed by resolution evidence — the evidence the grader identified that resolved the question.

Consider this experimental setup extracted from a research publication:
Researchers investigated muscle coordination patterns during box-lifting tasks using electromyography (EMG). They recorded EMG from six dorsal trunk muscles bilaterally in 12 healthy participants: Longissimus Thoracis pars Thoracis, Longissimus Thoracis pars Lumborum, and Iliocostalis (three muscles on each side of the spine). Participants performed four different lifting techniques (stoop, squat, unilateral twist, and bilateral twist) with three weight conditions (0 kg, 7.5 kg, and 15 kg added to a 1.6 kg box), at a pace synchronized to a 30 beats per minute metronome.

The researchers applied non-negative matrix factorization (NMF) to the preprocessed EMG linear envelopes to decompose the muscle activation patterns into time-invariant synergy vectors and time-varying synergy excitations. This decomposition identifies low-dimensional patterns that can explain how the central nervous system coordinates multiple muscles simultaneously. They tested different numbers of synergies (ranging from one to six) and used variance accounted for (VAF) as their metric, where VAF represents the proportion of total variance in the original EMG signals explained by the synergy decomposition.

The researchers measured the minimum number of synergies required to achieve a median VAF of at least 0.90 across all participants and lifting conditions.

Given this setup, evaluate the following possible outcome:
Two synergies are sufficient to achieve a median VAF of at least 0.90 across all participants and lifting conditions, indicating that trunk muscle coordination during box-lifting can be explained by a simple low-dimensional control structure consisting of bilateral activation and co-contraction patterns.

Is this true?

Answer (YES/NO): YES